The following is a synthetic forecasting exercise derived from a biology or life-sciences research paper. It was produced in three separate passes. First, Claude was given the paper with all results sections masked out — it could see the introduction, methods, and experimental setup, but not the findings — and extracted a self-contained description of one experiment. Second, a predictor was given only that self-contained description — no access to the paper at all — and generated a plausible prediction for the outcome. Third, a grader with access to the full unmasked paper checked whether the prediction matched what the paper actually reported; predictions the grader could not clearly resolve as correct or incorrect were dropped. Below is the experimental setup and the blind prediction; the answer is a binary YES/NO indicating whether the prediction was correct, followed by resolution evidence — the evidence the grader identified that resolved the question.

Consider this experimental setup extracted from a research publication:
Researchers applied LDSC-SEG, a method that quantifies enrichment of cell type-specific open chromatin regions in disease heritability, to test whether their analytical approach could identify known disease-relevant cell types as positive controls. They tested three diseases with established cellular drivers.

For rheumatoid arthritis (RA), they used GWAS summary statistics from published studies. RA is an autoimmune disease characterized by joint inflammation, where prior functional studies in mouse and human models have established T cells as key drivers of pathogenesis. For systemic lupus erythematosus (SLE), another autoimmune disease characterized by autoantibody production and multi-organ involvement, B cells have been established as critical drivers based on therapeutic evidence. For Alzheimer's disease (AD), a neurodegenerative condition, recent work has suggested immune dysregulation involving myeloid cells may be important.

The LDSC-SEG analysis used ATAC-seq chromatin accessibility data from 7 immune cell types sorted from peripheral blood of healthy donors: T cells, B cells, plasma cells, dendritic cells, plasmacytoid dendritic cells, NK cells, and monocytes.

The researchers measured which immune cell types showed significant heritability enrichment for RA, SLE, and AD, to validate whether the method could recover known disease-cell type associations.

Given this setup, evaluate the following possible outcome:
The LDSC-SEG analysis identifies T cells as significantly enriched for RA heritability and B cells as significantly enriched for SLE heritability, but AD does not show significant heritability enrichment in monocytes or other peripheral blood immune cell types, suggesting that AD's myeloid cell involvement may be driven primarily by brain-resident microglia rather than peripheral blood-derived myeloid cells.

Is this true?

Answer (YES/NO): NO